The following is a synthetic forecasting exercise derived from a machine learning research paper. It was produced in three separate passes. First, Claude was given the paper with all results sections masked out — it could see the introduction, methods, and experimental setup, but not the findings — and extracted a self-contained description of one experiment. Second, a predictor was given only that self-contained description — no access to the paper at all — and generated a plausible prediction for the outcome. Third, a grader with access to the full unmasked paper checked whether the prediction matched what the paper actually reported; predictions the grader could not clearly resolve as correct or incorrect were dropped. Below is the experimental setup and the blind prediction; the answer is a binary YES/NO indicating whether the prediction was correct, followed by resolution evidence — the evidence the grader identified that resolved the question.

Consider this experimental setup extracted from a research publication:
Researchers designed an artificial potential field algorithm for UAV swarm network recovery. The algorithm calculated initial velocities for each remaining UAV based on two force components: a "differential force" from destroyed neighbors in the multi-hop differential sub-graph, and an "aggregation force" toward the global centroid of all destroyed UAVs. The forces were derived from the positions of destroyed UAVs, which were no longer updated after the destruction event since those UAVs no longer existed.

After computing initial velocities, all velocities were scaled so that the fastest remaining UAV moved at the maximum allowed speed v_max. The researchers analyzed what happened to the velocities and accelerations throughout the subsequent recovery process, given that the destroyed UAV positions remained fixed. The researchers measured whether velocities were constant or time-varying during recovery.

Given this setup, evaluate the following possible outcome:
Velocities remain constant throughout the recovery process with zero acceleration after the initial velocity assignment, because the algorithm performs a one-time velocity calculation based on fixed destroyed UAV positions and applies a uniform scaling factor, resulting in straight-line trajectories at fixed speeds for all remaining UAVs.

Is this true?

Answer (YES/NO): YES